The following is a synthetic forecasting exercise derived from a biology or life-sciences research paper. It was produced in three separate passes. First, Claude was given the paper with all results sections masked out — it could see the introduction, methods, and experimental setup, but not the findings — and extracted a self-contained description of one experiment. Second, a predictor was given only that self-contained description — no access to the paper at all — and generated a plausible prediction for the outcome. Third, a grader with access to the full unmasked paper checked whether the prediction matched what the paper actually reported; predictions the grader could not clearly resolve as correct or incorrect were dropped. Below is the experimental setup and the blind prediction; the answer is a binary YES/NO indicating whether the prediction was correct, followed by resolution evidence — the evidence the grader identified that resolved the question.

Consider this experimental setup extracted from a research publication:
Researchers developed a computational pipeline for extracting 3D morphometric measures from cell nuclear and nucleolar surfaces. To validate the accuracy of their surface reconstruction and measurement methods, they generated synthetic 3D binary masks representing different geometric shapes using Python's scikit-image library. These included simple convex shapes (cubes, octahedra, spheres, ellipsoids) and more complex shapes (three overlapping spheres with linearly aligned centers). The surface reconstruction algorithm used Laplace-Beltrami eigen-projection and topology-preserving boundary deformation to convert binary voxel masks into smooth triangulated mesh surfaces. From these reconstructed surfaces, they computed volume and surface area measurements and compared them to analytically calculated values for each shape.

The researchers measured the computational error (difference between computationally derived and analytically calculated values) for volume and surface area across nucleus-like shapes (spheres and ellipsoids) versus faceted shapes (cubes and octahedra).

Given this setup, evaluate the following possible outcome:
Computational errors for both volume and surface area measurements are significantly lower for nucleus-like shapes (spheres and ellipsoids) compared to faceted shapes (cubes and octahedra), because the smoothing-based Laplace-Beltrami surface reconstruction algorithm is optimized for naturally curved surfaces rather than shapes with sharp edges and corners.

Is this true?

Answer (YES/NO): YES